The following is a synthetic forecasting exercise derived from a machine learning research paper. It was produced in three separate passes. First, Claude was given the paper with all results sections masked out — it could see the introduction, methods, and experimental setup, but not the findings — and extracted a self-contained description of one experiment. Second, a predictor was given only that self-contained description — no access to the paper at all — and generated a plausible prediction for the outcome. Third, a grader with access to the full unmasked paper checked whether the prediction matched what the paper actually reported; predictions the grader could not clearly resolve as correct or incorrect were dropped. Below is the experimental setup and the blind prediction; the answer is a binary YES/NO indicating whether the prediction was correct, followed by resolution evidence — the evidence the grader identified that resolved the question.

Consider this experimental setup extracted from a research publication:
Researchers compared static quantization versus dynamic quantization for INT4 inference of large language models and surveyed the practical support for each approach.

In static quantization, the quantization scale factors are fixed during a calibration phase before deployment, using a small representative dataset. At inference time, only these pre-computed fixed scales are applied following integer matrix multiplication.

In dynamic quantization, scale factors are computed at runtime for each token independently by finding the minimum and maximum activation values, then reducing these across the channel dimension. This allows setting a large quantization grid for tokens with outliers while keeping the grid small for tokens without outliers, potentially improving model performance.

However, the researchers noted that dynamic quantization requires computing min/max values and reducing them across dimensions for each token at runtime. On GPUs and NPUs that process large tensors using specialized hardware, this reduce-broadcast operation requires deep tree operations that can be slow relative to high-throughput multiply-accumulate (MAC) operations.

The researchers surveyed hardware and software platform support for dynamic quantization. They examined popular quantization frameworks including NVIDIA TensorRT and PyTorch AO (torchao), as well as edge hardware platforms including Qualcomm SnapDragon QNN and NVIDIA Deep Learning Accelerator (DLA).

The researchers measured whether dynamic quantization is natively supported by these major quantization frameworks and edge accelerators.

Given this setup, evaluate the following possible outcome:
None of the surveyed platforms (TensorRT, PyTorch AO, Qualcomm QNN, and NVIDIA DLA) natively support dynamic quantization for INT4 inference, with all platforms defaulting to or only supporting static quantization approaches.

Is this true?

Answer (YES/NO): YES